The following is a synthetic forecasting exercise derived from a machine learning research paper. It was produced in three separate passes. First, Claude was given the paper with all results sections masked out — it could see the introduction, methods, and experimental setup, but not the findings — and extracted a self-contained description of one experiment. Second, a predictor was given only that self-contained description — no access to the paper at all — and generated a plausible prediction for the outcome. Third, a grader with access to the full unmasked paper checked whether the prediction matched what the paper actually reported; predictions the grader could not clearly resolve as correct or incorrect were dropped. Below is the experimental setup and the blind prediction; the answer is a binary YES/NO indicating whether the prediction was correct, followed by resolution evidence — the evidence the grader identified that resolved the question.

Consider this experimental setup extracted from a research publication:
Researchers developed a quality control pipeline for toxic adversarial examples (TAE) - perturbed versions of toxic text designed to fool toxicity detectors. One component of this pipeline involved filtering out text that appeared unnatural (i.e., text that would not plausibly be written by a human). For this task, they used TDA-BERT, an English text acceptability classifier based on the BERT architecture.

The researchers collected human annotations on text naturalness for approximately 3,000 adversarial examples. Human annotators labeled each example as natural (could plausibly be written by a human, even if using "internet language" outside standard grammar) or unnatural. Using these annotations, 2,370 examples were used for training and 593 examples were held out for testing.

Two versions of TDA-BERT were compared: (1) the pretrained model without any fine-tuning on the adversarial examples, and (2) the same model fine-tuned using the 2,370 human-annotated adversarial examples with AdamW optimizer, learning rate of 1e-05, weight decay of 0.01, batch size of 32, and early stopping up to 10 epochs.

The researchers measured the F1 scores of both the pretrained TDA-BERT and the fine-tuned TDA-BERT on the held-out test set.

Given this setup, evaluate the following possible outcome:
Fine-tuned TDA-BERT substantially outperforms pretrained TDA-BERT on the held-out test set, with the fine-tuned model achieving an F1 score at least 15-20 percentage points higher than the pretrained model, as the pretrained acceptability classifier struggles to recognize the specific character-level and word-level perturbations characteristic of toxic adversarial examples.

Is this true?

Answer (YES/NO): YES